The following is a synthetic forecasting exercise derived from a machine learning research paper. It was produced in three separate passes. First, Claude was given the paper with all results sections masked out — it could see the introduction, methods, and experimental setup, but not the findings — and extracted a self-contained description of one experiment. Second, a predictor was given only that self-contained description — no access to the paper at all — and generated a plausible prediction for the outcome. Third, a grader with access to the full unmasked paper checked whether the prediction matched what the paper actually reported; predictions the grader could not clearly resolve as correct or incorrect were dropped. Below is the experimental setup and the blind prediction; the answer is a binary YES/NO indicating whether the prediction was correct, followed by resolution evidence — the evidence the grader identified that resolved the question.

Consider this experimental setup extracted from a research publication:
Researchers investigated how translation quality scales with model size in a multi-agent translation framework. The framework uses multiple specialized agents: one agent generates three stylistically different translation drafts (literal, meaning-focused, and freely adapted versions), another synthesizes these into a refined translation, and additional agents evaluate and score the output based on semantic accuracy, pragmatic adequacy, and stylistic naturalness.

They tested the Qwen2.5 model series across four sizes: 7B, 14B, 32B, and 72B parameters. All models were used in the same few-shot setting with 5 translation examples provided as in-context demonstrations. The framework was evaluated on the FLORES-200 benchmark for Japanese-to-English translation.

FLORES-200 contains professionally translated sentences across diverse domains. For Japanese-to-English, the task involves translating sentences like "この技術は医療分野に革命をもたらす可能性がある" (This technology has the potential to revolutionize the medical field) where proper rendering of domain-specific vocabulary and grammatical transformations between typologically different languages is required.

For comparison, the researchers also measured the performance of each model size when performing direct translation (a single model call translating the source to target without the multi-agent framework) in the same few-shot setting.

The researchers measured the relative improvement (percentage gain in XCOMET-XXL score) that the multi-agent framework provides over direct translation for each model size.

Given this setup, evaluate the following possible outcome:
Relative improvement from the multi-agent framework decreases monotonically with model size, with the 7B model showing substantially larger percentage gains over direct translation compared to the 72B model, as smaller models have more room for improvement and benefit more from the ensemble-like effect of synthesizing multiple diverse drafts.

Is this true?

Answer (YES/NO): NO